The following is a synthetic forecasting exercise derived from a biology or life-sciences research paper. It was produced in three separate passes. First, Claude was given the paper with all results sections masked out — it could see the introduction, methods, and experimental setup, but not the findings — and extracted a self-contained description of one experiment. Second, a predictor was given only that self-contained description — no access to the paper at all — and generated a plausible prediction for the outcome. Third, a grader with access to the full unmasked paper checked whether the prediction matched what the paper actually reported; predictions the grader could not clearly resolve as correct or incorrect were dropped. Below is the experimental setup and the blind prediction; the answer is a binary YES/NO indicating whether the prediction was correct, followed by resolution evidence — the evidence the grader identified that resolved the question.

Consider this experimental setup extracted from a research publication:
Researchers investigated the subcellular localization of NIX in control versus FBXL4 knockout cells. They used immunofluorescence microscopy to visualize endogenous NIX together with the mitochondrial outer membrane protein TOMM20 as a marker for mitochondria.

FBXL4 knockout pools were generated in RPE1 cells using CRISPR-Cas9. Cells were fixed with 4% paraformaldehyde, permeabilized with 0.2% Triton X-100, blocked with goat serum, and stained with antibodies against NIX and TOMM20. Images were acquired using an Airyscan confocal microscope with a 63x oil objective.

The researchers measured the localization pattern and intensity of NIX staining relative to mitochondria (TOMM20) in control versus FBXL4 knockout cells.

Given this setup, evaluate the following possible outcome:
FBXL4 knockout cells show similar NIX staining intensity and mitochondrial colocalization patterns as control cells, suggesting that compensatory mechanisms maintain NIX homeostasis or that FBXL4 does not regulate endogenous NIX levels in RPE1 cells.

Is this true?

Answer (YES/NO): NO